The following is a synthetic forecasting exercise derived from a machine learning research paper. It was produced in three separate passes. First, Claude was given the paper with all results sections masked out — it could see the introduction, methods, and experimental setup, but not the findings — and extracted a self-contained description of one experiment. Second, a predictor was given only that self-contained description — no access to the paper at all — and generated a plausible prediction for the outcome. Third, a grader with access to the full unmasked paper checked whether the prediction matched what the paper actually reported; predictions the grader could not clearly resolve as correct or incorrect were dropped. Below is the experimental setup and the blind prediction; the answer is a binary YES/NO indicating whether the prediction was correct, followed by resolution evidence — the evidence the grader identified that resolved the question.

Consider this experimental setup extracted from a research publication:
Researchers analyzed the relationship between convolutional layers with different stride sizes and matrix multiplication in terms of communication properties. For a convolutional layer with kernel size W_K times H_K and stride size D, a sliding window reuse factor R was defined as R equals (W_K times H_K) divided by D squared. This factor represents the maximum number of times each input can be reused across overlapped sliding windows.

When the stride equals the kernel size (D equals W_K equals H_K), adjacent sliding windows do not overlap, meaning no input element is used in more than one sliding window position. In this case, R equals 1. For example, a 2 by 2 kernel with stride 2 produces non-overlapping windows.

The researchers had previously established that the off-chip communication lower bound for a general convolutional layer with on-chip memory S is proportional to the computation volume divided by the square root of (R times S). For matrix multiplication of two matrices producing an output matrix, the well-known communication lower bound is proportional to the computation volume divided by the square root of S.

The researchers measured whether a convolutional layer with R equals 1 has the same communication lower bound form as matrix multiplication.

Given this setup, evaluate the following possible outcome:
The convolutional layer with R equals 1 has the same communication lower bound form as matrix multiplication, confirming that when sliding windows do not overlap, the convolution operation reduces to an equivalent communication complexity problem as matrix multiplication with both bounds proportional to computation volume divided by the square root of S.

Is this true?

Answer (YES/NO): YES